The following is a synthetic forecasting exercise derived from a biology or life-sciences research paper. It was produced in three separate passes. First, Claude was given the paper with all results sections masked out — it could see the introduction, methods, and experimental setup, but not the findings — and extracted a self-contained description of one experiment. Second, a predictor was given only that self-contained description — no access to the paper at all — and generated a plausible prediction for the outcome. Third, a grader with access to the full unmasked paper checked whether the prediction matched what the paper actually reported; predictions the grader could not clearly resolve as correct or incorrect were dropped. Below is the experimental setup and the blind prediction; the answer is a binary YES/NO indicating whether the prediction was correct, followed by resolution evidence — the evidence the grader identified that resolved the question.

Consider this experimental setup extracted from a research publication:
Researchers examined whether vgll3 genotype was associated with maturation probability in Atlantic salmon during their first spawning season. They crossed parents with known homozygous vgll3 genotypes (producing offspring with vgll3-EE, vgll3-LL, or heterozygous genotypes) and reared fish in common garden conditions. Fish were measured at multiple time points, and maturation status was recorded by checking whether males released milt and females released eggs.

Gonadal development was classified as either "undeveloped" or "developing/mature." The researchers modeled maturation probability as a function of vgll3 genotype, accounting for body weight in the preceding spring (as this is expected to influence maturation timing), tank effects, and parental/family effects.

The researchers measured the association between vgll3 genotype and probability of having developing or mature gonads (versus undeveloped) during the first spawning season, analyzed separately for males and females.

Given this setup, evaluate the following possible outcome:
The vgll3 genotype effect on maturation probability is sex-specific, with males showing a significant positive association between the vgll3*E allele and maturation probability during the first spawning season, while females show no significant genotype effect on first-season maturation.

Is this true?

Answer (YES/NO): YES